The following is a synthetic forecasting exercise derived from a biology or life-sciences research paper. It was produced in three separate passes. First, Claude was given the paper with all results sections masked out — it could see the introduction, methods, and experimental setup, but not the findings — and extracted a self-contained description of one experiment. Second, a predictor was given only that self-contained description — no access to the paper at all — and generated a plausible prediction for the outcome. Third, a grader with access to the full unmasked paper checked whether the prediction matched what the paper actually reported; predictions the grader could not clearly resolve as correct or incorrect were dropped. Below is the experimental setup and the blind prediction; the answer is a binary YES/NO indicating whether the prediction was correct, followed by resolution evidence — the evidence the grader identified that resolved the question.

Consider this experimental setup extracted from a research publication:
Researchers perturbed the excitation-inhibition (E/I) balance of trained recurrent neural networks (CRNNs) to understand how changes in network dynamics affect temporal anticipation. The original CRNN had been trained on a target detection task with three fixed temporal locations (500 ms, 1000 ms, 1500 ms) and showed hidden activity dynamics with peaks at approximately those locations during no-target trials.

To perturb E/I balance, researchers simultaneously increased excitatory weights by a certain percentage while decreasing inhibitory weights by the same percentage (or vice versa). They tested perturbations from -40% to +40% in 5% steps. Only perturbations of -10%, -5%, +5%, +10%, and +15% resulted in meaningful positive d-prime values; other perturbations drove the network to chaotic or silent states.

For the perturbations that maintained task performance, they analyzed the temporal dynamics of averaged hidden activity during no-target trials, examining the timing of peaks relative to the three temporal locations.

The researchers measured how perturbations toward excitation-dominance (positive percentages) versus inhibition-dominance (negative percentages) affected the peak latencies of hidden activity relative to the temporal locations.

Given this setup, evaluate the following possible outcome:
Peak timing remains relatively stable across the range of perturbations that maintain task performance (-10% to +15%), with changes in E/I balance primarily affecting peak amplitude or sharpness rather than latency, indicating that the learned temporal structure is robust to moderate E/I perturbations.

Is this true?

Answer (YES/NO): NO